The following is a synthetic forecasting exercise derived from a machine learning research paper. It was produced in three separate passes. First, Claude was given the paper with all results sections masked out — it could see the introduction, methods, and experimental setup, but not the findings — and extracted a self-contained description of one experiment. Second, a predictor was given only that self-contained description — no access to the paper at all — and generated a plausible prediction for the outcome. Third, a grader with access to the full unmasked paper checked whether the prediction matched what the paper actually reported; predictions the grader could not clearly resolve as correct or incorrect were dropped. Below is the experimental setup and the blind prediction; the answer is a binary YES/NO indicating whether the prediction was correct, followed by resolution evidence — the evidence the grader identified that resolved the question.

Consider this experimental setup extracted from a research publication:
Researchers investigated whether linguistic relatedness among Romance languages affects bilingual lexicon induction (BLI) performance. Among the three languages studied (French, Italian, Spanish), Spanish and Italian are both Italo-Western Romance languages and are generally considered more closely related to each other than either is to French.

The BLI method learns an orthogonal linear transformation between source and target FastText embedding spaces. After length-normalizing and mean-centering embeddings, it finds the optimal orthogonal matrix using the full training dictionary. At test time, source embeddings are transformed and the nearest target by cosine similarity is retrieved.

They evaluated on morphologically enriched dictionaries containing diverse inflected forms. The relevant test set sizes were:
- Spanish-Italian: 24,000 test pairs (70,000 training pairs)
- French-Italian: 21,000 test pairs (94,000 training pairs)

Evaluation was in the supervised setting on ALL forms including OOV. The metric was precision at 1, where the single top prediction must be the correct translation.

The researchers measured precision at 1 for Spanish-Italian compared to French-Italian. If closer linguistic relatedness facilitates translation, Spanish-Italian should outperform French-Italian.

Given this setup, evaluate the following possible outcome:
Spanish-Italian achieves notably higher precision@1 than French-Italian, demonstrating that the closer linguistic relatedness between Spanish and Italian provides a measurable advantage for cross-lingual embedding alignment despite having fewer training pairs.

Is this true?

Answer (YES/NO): NO